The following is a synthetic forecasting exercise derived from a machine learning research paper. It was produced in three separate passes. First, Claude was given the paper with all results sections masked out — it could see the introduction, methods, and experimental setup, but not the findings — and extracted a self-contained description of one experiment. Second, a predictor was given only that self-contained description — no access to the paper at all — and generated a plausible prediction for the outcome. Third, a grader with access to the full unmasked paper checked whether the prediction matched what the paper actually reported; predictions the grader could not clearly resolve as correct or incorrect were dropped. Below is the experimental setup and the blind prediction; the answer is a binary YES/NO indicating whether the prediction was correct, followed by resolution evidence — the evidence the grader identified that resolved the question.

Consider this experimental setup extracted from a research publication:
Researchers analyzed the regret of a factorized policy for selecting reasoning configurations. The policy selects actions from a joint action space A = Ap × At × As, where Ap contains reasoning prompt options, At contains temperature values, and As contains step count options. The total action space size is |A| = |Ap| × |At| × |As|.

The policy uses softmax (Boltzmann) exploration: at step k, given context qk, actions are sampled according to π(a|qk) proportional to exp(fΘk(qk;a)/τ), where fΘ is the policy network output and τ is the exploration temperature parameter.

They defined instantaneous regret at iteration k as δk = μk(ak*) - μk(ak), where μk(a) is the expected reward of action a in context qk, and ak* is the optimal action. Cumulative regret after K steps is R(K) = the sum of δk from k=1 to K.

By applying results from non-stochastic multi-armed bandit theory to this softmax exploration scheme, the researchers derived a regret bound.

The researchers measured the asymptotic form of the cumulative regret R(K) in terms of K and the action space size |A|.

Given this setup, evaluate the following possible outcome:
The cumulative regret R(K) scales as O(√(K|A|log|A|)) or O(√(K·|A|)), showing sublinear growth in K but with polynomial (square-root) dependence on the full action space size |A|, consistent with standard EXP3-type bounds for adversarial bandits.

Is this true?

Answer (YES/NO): YES